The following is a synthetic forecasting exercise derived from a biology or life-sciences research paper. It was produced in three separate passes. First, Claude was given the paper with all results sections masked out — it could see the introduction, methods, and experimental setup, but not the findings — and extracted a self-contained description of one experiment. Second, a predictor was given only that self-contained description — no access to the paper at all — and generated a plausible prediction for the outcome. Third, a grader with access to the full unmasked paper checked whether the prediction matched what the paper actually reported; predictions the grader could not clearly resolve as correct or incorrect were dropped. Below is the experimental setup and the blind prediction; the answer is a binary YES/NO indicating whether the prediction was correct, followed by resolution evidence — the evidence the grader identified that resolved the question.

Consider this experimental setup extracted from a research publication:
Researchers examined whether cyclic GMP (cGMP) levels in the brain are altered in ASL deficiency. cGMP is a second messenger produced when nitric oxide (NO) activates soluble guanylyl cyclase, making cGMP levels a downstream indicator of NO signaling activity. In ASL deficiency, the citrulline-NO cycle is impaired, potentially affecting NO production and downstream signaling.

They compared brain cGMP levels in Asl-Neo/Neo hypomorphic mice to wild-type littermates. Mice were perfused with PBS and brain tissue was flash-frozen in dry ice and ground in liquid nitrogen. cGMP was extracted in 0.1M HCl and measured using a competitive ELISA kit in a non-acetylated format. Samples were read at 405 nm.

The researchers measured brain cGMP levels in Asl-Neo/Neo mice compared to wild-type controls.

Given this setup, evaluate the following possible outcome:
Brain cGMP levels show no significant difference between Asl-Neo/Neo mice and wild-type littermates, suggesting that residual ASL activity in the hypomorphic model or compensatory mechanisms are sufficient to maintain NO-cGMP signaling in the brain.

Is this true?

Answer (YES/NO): NO